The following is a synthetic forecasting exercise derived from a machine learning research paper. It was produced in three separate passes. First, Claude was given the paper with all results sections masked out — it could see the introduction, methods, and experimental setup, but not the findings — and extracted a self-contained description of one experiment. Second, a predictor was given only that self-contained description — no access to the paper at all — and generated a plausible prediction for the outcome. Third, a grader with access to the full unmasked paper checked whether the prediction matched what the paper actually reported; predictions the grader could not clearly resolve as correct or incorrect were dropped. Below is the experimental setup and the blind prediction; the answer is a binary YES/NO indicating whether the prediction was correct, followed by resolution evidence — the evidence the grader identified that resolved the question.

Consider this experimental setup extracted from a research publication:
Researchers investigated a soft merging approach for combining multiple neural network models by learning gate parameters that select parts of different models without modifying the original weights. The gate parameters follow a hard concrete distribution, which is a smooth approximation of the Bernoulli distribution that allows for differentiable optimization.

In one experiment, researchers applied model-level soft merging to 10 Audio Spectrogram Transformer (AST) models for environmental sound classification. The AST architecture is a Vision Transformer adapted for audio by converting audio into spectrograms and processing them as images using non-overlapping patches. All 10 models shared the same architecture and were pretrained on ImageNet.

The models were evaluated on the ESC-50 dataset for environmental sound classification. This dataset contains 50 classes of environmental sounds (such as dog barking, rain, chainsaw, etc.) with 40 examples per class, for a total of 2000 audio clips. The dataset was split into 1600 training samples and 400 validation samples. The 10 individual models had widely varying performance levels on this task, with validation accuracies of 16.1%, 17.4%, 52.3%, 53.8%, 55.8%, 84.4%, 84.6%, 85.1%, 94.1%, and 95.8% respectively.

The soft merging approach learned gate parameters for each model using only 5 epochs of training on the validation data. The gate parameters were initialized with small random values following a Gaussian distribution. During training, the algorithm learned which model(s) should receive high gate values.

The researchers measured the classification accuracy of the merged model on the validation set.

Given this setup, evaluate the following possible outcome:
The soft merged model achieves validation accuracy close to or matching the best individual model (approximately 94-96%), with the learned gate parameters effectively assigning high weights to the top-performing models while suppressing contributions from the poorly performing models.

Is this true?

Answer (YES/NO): YES